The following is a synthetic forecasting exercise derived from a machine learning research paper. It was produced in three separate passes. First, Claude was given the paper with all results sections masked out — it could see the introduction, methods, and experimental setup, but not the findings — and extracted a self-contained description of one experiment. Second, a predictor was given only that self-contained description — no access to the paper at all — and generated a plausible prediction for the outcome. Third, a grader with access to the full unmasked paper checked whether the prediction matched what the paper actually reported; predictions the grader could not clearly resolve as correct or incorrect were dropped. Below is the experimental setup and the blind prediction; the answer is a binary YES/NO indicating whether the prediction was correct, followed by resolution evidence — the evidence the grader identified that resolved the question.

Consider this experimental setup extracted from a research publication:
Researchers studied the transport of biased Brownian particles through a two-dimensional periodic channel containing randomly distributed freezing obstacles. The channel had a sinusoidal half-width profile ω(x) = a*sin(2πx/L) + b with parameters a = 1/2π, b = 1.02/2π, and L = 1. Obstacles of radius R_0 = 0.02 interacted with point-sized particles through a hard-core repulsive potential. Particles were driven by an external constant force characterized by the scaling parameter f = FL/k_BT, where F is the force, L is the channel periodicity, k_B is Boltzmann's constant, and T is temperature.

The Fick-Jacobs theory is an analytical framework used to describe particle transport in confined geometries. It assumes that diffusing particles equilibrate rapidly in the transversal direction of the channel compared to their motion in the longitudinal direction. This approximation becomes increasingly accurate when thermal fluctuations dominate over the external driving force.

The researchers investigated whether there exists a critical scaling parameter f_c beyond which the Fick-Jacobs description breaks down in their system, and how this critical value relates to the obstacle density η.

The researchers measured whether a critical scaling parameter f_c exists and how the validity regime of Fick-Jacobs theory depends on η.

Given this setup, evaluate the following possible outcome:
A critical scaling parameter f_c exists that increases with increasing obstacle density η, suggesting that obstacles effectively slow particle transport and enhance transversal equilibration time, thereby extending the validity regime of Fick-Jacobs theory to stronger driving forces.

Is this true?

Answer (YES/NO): NO